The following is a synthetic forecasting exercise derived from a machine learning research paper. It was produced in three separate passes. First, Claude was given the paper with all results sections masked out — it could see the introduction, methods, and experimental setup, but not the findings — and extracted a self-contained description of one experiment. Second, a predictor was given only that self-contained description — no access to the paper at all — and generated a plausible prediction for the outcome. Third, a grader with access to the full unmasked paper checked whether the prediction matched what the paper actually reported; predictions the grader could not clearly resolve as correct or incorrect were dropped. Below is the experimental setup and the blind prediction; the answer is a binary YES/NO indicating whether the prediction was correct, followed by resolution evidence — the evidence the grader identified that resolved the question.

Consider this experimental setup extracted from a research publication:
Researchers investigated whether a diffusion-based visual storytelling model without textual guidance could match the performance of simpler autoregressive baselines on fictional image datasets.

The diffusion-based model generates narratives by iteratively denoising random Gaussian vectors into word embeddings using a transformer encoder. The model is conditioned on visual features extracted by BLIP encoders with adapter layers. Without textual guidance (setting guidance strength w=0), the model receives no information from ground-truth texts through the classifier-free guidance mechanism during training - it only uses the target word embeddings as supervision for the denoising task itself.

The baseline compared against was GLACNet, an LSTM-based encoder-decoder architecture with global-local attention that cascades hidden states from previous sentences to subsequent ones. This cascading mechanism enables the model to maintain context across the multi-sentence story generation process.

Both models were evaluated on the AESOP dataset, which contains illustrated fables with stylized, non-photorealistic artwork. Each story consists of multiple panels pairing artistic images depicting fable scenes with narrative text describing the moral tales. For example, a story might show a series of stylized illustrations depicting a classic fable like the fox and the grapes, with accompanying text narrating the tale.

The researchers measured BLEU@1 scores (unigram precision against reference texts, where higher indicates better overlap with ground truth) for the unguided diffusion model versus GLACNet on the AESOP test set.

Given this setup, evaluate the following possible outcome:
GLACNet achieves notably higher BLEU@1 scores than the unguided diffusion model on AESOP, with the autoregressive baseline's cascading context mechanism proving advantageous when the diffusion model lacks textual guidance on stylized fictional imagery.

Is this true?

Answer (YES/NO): YES